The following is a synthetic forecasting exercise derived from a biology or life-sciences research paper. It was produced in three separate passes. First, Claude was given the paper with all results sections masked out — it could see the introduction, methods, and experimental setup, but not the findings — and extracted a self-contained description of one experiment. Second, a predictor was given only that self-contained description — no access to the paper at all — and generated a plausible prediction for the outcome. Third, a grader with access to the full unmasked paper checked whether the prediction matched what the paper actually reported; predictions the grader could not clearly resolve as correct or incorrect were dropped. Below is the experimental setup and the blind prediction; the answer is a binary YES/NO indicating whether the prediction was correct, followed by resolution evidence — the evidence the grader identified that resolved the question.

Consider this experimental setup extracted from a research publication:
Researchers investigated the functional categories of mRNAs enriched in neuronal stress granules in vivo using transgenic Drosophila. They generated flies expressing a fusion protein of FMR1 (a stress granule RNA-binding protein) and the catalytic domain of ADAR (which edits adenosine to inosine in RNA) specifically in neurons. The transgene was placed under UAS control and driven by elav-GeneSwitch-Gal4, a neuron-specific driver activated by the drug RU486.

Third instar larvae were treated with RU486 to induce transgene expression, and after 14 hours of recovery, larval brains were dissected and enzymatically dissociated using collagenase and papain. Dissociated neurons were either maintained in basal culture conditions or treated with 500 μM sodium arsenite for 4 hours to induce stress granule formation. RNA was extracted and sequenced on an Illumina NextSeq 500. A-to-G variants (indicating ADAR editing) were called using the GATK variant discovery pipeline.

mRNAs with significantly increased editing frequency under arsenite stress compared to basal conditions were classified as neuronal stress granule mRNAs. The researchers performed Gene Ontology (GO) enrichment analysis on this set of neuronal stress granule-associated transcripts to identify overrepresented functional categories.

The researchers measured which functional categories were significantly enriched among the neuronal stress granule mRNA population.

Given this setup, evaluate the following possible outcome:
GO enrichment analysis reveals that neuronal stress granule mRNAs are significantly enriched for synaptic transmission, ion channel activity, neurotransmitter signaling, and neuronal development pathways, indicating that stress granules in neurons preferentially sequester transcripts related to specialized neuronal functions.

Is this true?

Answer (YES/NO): NO